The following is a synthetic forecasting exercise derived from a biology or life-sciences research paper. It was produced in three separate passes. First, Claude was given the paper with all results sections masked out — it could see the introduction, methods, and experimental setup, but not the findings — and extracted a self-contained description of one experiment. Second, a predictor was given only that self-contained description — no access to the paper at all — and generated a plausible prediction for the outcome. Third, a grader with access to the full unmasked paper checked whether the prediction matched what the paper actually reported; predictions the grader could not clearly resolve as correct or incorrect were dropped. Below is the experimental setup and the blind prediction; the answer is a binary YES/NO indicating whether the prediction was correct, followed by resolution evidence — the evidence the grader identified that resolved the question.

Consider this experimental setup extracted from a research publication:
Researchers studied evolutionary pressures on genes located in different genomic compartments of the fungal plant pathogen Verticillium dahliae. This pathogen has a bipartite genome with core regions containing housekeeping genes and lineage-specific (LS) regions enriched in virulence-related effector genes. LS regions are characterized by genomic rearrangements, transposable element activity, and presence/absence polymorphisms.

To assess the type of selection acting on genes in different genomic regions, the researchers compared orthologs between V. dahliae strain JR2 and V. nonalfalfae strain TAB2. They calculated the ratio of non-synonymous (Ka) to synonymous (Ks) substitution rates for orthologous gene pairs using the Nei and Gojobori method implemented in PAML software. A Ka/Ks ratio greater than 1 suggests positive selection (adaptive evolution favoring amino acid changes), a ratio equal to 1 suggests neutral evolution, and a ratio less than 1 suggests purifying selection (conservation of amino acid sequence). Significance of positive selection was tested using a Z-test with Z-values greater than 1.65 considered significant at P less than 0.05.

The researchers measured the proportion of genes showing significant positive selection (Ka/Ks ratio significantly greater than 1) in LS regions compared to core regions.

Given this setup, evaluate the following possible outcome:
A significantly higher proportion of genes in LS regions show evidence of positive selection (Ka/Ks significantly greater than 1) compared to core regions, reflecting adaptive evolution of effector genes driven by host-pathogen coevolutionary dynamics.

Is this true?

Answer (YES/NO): NO